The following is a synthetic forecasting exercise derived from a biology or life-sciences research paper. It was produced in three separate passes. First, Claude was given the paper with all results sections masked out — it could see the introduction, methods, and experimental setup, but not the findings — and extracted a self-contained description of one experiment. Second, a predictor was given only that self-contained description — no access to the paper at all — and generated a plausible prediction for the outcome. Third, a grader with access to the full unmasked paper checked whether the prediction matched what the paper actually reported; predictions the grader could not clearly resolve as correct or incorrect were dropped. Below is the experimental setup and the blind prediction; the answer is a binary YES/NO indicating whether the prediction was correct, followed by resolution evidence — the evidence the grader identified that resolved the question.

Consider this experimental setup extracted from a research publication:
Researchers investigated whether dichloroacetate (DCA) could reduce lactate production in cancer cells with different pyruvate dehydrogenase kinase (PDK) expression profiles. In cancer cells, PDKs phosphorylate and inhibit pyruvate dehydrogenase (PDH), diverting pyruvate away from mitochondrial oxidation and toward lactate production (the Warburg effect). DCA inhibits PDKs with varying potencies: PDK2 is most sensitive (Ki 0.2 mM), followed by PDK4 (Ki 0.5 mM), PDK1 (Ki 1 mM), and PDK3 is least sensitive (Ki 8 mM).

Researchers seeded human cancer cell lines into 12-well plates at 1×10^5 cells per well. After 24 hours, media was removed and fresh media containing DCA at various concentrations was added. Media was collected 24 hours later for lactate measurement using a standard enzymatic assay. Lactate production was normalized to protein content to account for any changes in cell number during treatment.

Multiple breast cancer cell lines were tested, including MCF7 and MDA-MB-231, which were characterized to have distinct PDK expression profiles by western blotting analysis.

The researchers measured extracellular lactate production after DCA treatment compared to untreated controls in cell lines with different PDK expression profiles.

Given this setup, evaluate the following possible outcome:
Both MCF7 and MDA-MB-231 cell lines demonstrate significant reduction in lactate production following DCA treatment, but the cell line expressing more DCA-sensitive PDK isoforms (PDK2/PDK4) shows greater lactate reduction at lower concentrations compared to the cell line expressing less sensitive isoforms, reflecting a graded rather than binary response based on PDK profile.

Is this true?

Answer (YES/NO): NO